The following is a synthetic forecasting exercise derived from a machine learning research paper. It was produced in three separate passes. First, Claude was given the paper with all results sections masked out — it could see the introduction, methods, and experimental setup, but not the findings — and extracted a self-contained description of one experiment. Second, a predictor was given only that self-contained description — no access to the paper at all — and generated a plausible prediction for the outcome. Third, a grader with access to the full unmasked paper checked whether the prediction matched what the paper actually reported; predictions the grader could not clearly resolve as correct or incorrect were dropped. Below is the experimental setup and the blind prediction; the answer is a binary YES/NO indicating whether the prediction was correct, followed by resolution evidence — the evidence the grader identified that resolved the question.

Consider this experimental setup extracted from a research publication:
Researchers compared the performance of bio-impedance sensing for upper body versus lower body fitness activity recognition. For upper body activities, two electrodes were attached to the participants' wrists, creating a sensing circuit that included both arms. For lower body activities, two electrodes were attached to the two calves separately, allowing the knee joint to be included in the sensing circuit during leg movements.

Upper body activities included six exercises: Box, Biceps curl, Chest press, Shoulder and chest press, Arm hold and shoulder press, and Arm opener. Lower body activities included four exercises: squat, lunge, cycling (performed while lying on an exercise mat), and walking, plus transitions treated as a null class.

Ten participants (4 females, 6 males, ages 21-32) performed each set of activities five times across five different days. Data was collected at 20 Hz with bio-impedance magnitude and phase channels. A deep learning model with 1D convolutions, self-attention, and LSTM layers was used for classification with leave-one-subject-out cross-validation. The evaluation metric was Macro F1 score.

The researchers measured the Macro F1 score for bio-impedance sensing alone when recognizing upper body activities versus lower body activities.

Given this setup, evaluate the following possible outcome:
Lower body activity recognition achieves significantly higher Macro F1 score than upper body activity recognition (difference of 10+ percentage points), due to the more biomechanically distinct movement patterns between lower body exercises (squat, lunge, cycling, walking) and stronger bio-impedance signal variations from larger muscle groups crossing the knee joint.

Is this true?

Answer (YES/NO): NO